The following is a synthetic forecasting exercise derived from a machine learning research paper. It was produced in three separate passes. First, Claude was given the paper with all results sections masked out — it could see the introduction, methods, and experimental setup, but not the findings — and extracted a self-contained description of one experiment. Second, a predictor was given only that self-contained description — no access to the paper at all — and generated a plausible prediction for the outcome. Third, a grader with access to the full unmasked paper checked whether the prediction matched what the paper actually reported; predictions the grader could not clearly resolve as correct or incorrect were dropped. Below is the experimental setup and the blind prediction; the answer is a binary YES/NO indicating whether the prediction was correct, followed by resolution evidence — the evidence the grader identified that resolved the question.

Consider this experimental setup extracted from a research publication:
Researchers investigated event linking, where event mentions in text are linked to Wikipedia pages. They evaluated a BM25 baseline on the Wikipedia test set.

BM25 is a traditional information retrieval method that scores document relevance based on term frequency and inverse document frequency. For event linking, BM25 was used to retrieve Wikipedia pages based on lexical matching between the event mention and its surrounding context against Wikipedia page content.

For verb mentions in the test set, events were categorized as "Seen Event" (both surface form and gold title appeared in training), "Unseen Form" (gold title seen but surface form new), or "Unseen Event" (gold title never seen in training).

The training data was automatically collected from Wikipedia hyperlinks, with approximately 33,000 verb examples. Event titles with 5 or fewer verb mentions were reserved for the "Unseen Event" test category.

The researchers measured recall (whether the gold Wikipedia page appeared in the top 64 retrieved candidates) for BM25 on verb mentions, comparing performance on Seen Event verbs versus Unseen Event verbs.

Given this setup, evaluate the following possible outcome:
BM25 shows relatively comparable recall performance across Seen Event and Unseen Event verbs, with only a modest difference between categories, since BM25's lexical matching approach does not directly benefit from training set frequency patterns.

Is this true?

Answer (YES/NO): NO